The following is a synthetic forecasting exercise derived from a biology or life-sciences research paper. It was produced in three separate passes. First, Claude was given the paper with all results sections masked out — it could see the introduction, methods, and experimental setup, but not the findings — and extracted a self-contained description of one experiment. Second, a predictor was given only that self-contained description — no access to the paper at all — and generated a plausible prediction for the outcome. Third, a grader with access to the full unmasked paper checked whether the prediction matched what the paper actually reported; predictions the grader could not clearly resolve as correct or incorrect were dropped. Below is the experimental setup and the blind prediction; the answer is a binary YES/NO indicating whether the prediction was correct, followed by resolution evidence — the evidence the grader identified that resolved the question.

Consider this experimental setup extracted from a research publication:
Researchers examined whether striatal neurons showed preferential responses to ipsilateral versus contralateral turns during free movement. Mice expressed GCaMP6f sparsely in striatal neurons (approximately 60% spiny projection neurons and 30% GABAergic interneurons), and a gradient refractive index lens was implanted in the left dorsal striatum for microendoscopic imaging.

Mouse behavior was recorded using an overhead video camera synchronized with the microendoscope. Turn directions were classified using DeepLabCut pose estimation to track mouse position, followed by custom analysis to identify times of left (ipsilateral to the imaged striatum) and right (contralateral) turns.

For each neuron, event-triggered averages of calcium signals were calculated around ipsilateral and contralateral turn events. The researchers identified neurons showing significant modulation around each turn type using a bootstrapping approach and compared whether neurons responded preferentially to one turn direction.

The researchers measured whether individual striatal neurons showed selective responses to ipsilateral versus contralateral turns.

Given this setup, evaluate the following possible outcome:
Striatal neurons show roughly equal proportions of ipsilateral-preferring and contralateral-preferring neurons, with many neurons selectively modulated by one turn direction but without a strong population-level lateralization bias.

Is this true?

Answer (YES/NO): NO